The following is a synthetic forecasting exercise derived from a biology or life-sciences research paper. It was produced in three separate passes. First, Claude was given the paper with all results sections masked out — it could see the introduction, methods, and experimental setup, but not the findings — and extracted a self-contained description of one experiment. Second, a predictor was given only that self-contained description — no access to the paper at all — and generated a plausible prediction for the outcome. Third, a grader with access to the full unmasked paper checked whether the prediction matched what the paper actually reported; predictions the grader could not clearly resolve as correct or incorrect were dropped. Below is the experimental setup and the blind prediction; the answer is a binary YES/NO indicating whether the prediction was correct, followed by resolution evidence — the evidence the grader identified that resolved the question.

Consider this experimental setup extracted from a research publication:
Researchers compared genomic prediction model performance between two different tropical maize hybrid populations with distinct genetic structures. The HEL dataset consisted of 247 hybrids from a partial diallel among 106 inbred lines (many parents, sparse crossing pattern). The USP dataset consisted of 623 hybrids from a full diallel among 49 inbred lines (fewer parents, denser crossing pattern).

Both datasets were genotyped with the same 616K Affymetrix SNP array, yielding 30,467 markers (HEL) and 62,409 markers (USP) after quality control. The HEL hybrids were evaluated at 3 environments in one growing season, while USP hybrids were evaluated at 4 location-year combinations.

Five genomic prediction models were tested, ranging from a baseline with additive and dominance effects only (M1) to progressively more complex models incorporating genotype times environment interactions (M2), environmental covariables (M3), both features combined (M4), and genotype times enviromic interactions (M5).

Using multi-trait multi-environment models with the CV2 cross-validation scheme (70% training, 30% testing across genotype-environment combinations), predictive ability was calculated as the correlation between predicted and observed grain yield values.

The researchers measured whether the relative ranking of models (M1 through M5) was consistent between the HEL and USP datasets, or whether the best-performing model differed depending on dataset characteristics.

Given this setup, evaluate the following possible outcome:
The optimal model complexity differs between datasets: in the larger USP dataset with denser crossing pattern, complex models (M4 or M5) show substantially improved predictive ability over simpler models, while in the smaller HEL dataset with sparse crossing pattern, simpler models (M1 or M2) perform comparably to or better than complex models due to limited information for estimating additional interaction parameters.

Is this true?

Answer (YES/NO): NO